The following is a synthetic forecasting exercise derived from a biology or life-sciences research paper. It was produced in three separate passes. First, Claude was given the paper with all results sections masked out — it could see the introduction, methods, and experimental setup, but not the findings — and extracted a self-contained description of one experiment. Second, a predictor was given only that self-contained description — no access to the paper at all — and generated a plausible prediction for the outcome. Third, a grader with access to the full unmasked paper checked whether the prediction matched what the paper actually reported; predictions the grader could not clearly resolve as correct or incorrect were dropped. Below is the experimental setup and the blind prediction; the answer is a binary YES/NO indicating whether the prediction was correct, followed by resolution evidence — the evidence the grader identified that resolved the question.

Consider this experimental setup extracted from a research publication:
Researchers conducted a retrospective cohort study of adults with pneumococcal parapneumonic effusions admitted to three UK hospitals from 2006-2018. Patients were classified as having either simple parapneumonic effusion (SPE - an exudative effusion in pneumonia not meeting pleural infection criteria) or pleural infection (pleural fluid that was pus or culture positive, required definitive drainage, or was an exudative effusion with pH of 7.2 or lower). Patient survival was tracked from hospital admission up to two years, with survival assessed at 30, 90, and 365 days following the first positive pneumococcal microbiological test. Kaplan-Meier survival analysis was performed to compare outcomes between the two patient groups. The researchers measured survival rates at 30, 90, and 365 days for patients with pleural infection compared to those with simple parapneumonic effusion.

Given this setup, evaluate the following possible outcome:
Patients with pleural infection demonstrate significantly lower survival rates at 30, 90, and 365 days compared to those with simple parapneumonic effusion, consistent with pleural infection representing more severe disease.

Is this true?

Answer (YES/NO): NO